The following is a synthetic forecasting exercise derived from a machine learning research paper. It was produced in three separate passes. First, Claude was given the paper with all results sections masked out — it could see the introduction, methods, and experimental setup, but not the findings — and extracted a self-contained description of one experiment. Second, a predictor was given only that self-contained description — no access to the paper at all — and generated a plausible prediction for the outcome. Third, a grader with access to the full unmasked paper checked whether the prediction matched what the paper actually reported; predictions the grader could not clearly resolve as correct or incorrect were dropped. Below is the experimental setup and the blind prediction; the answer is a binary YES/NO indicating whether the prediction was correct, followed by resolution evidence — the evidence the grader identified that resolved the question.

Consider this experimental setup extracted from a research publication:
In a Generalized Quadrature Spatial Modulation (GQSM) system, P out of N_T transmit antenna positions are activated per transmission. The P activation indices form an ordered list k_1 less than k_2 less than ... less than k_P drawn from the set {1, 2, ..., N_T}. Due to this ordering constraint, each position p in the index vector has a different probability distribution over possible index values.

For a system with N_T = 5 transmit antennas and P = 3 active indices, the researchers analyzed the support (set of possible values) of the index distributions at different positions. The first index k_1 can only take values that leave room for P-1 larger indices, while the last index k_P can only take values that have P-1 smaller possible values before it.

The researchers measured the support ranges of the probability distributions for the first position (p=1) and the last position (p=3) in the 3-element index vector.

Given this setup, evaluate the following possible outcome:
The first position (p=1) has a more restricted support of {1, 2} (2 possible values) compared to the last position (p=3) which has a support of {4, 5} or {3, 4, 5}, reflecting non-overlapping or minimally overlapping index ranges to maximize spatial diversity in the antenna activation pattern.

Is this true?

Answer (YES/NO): NO